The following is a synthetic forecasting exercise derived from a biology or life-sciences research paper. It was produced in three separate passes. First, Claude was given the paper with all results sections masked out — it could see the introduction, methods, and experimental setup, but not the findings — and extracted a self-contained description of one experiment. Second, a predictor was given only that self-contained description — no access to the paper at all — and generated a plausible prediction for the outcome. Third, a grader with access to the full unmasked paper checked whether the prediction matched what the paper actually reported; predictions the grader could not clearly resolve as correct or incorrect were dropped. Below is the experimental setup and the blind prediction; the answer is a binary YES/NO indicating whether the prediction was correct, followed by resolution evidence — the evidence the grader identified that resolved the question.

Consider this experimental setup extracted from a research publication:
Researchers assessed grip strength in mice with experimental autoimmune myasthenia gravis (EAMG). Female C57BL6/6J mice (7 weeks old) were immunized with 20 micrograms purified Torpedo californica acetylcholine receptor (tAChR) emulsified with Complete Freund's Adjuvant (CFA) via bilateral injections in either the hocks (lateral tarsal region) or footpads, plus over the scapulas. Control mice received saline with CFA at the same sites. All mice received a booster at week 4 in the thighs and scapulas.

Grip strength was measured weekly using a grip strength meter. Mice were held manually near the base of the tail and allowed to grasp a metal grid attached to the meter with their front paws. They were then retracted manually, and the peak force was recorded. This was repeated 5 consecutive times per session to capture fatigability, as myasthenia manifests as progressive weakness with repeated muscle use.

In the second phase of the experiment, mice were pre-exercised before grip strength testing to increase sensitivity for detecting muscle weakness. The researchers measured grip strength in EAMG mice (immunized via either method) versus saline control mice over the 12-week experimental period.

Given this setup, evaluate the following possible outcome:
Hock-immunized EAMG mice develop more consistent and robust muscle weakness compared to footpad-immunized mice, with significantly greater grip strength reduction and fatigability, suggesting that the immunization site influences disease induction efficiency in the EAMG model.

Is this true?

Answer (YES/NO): NO